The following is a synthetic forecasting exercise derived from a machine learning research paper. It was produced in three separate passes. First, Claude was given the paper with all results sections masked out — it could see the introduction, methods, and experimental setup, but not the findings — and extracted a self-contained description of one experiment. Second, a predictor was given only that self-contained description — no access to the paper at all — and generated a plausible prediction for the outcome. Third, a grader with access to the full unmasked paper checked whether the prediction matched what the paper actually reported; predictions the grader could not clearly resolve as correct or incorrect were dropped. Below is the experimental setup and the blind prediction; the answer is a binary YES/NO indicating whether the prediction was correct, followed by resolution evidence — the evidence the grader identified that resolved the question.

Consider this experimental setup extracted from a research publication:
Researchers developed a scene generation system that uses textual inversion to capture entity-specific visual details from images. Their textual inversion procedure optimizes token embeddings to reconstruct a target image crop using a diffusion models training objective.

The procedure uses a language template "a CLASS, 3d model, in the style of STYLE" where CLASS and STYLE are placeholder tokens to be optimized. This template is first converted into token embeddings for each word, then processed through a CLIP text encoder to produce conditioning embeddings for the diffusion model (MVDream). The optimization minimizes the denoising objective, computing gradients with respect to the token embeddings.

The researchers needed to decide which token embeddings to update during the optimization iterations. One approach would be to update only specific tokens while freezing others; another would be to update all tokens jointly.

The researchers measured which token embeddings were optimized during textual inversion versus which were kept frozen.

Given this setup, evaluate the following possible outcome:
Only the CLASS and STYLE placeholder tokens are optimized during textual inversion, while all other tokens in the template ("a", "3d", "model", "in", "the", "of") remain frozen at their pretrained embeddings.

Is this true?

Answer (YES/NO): YES